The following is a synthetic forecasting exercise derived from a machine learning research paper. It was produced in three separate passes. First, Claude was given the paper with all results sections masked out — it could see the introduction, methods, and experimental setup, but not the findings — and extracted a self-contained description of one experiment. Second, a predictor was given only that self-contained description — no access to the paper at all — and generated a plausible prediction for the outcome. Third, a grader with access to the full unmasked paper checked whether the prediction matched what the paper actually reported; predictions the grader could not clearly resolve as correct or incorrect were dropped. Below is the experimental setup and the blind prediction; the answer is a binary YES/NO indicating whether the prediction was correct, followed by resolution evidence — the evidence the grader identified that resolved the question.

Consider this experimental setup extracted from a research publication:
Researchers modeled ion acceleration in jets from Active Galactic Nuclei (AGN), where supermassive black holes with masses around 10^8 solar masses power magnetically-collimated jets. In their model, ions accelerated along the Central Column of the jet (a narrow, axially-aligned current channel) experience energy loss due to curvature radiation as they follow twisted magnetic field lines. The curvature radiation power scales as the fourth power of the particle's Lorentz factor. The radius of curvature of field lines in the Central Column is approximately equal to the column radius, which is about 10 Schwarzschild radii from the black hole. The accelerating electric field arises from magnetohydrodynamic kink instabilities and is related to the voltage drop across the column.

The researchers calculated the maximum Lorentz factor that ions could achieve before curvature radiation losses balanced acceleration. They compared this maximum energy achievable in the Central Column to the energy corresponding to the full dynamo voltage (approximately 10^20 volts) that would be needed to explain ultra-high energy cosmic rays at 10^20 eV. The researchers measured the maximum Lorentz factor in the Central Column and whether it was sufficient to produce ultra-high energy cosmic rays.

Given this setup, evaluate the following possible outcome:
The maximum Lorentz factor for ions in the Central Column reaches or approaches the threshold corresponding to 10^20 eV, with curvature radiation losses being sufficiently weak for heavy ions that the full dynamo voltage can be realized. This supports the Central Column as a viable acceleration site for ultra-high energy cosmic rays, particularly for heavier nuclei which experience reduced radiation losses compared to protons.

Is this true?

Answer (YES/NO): NO